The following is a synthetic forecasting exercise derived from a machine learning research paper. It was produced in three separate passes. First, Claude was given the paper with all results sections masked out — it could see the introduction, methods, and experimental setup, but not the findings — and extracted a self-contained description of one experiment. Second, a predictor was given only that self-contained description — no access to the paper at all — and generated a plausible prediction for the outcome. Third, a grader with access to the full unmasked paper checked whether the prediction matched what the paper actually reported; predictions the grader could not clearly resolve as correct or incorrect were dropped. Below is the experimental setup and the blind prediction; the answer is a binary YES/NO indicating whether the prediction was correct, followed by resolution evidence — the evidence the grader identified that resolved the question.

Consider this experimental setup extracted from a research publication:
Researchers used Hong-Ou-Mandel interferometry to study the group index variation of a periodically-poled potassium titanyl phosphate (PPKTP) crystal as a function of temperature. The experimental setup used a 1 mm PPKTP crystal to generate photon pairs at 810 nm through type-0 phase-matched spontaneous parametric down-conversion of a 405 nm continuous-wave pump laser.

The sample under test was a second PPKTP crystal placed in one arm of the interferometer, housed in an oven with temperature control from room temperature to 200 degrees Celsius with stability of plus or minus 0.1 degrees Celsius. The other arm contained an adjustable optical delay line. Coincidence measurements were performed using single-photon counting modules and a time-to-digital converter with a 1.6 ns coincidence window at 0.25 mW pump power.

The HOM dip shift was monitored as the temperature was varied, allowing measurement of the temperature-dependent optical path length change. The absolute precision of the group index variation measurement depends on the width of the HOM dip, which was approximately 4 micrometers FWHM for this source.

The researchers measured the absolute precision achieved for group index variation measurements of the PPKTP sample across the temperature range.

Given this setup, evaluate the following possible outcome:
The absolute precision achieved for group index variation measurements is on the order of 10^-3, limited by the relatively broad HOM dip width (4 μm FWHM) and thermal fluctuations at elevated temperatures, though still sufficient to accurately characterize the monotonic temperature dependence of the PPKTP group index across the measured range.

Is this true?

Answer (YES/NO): NO